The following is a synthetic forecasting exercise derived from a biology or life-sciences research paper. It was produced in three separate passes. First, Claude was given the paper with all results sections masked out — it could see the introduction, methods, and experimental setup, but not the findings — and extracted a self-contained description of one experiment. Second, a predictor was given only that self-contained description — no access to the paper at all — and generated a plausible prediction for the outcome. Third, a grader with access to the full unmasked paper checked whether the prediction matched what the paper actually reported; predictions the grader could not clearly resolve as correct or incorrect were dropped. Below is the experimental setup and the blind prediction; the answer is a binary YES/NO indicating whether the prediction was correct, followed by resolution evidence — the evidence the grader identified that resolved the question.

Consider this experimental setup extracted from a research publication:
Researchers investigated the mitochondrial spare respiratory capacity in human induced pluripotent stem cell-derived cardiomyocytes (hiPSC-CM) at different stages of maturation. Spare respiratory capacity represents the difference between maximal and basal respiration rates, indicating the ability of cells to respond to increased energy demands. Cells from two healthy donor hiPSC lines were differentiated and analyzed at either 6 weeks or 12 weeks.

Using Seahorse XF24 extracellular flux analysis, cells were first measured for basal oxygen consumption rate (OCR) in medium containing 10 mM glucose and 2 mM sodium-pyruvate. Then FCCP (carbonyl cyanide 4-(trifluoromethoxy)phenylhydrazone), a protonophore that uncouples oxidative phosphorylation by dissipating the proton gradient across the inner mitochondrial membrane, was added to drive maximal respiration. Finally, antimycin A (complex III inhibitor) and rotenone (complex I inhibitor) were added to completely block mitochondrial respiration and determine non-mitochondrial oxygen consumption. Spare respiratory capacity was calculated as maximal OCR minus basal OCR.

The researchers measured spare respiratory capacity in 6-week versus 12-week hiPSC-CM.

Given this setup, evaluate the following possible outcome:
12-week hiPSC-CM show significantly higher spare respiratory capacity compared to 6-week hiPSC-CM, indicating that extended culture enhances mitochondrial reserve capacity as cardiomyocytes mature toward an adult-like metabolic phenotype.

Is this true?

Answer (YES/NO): YES